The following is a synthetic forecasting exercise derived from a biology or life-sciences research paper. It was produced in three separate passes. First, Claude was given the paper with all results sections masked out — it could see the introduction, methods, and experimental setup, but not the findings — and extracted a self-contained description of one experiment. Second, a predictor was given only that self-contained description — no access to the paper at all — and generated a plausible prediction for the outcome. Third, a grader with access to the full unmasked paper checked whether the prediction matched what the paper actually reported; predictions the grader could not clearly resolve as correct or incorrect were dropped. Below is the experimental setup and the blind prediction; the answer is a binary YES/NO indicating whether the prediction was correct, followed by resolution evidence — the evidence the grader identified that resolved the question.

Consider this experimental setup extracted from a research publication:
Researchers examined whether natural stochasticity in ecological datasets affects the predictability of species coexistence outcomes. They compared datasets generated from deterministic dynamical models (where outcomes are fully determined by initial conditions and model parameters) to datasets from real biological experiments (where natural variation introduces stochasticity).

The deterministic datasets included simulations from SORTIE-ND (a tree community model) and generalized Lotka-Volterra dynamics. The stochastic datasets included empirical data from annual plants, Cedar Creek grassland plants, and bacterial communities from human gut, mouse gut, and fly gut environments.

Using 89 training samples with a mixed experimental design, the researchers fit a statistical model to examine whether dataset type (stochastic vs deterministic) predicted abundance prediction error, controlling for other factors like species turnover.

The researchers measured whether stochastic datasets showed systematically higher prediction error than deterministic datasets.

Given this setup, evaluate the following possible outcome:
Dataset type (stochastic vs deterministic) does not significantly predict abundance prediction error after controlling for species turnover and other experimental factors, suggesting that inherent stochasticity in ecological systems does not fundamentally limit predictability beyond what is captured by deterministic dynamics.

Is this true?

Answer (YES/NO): NO